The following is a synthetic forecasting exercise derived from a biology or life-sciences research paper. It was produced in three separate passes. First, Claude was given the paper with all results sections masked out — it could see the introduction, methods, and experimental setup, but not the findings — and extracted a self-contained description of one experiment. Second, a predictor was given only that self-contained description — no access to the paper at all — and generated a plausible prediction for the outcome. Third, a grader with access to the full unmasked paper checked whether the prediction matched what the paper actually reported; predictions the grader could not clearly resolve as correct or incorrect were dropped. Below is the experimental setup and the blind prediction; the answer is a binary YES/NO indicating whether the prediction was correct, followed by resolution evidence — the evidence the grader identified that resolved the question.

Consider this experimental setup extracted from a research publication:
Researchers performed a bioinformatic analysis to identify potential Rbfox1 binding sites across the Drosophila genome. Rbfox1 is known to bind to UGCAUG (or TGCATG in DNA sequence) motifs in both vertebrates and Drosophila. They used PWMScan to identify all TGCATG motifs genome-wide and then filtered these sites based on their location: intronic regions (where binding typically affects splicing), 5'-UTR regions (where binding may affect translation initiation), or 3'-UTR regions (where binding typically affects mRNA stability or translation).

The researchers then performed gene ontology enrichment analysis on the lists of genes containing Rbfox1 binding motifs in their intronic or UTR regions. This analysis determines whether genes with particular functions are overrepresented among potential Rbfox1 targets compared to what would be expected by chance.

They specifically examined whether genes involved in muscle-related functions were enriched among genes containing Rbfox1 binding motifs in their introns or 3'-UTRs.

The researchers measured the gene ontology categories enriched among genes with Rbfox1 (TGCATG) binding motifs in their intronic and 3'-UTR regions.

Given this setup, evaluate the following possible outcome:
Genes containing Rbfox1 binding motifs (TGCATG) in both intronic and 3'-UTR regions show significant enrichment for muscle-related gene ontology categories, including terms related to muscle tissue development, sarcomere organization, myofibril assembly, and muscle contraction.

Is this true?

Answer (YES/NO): NO